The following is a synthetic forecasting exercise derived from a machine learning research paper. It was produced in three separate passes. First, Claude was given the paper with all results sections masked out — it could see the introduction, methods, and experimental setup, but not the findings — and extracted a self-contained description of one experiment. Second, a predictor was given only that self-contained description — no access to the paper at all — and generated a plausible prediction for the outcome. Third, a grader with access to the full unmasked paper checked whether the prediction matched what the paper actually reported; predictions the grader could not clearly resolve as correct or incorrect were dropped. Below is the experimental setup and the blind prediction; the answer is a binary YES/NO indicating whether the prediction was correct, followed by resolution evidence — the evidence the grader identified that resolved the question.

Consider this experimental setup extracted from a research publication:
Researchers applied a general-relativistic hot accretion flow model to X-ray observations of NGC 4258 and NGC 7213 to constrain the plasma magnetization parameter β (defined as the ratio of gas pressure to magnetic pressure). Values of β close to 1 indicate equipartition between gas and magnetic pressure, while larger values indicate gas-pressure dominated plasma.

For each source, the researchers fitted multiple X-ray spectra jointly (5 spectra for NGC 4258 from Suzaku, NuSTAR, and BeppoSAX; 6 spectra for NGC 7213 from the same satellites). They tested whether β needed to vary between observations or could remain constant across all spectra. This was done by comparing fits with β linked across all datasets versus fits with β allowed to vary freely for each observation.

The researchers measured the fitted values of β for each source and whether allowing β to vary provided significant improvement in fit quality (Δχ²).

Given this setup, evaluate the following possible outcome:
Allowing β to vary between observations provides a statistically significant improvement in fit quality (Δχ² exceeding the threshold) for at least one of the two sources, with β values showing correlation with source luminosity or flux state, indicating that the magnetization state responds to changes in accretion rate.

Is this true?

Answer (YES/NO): NO